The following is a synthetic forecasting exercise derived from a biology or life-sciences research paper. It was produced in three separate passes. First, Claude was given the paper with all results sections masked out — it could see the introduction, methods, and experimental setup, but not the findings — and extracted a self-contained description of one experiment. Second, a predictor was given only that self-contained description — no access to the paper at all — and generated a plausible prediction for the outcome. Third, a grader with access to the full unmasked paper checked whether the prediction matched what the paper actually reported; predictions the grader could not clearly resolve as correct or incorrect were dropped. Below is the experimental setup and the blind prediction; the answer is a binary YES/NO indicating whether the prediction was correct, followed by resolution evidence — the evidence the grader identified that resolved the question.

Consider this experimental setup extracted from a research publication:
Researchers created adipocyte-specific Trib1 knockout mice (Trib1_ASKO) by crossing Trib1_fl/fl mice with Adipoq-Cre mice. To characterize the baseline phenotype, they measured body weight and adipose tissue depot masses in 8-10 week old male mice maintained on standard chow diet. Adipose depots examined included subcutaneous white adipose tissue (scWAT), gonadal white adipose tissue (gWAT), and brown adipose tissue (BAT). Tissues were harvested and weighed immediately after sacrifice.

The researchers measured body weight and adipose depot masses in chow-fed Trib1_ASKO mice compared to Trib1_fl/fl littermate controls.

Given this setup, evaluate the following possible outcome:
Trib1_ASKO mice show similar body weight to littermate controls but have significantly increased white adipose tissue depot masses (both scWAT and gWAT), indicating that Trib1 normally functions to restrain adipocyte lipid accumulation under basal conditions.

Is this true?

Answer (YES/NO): NO